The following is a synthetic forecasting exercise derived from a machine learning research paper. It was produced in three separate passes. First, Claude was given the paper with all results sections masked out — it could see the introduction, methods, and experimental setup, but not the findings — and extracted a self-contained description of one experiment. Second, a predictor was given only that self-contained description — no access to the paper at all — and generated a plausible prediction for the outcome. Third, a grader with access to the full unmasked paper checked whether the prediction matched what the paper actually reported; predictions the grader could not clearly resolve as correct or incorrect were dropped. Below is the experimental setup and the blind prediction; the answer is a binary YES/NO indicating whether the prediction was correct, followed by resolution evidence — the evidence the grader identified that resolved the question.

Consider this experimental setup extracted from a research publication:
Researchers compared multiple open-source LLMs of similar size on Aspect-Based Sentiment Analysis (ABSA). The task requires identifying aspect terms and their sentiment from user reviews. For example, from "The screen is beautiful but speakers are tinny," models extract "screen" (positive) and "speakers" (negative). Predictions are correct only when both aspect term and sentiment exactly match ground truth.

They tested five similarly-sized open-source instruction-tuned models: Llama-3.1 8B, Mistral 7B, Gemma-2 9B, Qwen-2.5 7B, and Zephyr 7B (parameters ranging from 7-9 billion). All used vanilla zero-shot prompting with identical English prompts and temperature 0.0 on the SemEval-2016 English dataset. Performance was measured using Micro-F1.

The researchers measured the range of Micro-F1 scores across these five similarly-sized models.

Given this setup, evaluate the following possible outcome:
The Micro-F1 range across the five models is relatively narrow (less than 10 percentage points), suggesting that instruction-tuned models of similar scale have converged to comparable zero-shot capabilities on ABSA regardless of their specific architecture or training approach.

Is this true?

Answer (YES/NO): NO